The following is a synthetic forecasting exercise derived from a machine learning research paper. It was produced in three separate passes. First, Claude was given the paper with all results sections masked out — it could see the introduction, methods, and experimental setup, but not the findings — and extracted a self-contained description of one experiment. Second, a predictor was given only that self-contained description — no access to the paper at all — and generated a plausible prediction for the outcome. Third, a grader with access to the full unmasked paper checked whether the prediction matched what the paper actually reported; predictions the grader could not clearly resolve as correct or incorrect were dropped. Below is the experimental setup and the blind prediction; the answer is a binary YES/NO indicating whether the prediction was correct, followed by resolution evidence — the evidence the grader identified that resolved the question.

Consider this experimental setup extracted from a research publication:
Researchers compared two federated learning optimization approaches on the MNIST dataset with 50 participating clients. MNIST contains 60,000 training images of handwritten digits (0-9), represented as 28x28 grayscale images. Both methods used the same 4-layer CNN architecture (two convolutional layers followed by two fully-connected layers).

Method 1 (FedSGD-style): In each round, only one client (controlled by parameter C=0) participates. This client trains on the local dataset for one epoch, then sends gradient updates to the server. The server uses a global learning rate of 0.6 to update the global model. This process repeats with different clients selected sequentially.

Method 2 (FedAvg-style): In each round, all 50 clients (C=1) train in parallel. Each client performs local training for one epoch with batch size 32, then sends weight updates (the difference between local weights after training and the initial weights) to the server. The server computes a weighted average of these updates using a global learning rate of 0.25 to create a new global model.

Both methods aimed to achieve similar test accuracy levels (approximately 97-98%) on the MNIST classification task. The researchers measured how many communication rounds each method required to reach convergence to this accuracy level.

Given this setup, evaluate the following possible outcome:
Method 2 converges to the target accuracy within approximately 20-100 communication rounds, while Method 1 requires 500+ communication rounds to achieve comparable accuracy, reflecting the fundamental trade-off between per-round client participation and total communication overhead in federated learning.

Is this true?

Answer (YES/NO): NO